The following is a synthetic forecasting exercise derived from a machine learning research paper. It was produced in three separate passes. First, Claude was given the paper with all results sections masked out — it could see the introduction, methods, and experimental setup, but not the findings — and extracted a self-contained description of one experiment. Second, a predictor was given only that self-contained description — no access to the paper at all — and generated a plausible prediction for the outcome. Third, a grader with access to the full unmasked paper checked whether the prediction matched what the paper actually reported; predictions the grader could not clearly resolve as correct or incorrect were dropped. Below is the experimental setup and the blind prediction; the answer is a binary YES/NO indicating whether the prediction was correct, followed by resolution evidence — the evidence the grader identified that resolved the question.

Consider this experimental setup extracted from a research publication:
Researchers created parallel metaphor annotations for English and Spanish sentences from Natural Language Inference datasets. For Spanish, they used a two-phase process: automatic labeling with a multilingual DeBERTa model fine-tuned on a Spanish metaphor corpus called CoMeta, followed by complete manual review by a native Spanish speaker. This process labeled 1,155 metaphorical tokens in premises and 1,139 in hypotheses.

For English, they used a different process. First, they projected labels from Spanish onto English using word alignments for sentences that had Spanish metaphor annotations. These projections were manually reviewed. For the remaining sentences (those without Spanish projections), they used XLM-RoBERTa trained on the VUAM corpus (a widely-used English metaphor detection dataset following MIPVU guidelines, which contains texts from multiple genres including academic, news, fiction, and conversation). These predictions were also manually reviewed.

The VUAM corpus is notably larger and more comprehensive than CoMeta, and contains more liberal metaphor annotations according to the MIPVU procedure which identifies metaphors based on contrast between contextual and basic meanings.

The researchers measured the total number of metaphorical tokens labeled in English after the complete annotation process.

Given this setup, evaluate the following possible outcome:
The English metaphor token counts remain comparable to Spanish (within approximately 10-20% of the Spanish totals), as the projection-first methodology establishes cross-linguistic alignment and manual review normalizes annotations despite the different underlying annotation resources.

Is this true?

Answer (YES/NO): NO